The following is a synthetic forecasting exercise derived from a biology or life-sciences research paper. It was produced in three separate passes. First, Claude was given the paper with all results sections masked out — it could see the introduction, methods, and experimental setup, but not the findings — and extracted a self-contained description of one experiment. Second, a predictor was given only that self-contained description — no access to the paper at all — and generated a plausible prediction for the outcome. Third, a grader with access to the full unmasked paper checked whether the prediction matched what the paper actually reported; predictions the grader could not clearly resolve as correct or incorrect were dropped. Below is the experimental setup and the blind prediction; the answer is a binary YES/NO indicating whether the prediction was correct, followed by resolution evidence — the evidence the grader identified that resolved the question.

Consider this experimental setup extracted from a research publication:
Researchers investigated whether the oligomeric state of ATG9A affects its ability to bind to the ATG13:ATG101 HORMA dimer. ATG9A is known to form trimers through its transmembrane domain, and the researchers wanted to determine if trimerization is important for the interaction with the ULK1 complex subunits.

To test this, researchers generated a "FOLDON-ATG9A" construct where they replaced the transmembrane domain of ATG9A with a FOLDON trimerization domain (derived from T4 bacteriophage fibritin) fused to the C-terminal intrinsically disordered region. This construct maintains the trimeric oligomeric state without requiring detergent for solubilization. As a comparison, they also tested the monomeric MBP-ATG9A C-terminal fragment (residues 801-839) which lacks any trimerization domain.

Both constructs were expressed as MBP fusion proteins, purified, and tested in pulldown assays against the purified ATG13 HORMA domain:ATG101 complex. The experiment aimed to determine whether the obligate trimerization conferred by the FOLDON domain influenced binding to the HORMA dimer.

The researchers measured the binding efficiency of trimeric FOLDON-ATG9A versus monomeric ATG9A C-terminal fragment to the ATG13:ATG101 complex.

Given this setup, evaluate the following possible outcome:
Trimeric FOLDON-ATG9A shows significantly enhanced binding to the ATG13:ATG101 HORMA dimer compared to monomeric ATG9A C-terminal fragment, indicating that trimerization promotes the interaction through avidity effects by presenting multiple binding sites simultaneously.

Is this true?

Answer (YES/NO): NO